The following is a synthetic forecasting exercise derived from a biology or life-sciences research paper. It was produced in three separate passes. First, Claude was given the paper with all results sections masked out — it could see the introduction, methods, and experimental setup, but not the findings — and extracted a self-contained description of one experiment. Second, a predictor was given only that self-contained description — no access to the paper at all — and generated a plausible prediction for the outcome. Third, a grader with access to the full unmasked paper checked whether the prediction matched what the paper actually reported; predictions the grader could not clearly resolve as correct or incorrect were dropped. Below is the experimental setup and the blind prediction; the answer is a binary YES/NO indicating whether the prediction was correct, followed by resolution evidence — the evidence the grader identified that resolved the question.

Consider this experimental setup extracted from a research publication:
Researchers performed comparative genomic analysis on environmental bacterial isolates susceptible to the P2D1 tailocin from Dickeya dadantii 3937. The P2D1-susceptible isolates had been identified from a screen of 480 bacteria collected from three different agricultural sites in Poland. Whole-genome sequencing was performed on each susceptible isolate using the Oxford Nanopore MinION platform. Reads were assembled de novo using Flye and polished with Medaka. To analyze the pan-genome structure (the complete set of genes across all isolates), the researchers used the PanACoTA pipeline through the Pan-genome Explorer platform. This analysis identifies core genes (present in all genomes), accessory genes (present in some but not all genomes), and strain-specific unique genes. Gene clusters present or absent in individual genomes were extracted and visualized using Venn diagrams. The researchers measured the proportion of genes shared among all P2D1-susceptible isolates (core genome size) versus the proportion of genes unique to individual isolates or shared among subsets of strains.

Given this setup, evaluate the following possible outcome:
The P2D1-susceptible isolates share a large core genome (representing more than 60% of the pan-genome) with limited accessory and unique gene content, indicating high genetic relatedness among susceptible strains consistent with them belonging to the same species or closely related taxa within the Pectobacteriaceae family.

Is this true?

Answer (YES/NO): NO